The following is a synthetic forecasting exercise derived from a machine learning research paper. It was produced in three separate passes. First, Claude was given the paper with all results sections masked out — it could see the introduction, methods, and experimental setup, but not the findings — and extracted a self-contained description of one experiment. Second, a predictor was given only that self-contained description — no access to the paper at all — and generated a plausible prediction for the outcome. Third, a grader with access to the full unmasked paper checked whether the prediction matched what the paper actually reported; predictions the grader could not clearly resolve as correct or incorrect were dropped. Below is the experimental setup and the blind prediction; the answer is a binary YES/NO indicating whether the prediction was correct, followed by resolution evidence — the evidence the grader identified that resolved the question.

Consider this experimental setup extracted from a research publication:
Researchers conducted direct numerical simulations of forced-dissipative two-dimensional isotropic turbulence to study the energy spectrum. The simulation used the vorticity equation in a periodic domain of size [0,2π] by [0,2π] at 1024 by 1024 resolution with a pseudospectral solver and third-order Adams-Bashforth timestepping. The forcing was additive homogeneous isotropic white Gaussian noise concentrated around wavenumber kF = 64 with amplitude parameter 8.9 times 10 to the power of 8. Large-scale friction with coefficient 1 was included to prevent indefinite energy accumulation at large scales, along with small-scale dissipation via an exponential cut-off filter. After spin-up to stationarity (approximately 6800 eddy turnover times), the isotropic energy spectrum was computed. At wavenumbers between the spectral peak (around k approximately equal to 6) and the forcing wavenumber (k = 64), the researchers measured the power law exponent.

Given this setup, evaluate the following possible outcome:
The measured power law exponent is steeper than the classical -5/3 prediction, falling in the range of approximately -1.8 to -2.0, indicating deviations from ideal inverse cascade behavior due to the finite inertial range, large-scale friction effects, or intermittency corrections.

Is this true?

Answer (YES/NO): YES